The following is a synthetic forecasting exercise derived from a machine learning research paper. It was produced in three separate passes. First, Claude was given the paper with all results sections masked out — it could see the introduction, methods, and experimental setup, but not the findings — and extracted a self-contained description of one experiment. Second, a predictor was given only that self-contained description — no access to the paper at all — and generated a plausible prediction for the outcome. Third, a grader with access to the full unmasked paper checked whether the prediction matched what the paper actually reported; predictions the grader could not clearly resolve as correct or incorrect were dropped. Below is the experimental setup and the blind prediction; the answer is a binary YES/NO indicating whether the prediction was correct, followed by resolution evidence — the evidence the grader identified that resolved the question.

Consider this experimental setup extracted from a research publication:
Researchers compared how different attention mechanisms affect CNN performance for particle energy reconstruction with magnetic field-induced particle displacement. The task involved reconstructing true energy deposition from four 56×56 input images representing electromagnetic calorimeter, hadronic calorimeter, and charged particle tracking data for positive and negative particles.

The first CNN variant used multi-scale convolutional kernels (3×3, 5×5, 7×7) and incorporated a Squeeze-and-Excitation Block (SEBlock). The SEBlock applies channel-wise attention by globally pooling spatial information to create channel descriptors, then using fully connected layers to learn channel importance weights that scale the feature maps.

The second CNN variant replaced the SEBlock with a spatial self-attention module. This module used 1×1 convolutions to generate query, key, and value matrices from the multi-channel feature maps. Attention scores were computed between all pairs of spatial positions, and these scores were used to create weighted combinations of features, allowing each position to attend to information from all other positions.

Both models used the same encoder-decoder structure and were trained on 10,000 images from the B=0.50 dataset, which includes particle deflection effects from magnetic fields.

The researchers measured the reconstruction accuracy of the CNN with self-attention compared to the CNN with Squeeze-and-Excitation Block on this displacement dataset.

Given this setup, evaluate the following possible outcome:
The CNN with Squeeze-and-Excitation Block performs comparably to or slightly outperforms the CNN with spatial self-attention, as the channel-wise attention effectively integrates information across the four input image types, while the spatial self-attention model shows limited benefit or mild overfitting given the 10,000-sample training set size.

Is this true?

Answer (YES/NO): NO